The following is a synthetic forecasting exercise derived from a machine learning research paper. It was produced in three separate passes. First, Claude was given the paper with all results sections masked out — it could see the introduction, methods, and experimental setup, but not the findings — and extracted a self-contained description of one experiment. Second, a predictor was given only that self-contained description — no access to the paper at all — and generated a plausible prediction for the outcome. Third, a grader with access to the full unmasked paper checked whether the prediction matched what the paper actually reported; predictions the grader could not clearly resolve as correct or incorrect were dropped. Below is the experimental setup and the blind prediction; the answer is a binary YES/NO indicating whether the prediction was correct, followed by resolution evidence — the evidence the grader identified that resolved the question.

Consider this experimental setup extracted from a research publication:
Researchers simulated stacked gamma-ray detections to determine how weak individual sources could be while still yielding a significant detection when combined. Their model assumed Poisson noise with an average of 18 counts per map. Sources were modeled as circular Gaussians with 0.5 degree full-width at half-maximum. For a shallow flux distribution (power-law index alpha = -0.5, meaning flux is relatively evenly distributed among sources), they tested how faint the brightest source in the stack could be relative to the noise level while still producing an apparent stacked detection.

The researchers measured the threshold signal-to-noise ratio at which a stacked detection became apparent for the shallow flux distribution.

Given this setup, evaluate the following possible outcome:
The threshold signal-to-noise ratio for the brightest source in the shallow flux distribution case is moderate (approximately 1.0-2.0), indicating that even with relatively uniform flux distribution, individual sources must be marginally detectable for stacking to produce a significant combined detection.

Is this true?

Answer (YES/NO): NO